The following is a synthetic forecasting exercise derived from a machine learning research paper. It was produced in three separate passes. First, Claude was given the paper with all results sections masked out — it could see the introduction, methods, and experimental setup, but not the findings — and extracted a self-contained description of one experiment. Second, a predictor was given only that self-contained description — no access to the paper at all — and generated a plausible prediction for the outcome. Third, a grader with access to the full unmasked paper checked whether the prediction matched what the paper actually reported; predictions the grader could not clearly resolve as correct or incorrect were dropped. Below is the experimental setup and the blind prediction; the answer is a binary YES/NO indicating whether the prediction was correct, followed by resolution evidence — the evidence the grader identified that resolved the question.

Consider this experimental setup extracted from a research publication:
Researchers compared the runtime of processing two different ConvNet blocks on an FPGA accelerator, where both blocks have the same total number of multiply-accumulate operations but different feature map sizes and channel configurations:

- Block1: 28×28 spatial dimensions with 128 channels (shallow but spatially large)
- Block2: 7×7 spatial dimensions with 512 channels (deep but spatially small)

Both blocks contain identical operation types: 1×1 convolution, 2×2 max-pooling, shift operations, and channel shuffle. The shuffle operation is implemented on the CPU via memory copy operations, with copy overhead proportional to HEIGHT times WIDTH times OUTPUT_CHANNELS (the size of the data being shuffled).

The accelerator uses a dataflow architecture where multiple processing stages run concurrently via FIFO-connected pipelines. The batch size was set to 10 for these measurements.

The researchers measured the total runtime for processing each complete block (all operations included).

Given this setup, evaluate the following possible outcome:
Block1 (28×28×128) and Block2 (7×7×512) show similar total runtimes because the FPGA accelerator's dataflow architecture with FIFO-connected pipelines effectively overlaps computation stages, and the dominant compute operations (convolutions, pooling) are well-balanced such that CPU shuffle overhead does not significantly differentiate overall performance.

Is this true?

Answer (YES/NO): NO